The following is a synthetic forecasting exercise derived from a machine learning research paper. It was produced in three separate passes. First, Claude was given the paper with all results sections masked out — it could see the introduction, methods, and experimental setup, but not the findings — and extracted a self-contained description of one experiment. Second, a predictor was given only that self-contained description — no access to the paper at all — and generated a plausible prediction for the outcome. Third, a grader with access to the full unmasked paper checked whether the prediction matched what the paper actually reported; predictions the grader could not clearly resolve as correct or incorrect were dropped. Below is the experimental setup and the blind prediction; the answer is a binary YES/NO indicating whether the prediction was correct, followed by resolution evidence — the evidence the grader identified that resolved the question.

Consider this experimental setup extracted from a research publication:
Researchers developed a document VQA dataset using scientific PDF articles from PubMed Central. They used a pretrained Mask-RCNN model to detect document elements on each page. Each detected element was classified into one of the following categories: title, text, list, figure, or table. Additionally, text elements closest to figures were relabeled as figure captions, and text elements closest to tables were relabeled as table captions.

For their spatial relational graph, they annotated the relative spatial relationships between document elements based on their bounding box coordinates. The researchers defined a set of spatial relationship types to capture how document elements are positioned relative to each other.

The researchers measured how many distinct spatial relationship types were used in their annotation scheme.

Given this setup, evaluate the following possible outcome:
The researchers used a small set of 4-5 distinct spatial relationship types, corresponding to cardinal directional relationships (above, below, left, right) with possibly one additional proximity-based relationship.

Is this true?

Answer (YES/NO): NO